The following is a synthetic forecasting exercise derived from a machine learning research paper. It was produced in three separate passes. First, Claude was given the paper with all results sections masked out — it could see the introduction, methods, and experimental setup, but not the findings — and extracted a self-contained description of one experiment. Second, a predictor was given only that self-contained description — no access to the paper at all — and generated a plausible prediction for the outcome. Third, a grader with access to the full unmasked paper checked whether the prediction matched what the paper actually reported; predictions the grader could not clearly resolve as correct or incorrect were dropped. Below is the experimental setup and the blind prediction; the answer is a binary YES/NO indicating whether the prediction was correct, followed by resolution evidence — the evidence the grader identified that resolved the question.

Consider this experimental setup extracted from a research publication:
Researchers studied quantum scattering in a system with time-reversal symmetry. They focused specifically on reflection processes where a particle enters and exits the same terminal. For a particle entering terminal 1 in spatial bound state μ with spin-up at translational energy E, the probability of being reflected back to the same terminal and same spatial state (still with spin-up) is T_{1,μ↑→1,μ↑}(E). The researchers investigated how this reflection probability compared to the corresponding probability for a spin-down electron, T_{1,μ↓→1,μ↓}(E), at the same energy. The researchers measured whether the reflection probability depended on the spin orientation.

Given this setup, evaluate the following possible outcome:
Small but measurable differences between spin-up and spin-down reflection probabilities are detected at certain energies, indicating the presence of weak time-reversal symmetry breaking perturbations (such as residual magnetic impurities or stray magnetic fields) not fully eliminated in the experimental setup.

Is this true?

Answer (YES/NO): NO